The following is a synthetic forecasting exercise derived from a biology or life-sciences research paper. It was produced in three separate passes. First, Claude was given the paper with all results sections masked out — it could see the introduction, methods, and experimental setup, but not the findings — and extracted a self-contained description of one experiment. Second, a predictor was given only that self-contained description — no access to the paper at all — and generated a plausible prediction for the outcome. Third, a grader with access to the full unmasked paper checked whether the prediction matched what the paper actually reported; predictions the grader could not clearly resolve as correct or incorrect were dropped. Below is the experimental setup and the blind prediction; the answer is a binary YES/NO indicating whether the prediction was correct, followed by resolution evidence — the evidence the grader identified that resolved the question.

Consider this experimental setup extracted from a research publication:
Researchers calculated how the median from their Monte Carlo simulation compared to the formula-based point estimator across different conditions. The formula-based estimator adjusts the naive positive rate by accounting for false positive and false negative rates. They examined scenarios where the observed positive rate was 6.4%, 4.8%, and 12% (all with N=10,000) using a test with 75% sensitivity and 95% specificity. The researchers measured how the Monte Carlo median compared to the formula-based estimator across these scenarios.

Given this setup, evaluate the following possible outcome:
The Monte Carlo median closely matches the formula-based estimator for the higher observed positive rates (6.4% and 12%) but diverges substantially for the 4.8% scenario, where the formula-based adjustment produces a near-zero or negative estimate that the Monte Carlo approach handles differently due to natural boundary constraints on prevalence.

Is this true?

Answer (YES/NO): YES